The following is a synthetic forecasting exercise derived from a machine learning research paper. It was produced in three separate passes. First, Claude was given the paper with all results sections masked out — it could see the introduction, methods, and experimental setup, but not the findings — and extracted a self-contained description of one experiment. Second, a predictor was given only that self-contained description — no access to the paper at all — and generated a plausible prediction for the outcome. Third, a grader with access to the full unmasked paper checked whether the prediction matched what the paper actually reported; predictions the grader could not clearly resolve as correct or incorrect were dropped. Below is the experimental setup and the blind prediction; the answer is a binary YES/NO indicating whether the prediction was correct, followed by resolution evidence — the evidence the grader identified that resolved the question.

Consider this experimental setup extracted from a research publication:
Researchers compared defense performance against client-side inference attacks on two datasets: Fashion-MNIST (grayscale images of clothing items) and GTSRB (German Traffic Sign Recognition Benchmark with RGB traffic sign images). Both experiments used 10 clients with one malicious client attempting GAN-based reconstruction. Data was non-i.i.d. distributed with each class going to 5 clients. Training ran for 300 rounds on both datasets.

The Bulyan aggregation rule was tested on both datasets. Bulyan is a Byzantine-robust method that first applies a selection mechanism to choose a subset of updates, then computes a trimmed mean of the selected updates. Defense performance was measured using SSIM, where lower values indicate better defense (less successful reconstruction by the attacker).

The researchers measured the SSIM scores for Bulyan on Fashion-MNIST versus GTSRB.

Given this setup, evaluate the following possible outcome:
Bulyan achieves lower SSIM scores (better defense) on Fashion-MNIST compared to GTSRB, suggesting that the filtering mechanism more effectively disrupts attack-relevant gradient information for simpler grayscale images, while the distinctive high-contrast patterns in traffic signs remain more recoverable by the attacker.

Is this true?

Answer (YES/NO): NO